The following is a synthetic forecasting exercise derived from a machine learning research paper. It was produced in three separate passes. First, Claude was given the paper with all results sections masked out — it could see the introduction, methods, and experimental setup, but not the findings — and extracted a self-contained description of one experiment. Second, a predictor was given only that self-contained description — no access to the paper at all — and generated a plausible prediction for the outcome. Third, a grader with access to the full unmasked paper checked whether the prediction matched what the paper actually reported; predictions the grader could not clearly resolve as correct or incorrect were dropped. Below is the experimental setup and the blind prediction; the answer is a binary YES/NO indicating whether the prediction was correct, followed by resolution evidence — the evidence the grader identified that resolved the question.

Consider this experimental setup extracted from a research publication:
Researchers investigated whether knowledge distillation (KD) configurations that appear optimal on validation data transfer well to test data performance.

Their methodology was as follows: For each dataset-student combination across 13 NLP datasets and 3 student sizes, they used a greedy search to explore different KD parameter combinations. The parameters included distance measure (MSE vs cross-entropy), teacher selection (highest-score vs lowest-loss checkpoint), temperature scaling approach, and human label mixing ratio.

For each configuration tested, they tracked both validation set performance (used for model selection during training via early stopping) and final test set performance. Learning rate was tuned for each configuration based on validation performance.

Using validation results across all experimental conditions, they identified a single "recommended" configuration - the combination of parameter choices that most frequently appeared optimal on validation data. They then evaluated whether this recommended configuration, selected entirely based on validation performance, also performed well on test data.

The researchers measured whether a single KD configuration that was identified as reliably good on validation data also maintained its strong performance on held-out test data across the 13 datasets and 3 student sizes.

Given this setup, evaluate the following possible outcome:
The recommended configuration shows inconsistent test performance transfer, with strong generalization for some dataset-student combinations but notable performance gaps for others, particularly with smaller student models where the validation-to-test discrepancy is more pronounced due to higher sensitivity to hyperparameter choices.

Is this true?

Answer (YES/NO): NO